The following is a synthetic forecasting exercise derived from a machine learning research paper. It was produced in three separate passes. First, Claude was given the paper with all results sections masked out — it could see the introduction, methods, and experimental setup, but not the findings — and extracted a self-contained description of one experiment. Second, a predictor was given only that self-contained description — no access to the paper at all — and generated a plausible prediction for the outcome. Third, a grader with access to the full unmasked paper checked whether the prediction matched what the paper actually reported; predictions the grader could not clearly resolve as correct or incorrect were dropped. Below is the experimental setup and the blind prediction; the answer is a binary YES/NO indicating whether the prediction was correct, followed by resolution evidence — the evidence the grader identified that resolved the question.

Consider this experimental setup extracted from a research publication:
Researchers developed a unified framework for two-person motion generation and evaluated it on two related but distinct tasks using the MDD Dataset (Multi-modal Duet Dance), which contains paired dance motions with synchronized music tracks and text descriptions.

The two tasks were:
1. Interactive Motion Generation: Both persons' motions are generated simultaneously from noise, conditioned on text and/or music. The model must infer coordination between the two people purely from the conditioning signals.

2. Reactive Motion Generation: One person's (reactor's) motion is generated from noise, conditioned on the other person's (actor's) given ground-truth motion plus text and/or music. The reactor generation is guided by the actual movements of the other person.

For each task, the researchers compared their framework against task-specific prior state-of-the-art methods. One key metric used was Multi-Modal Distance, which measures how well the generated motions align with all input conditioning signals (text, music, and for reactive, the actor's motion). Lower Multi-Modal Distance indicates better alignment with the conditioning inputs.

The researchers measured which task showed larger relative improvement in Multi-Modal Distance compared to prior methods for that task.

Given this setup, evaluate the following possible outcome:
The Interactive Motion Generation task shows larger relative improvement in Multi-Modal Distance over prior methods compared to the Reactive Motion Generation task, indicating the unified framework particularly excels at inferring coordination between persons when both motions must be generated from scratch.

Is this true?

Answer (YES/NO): YES